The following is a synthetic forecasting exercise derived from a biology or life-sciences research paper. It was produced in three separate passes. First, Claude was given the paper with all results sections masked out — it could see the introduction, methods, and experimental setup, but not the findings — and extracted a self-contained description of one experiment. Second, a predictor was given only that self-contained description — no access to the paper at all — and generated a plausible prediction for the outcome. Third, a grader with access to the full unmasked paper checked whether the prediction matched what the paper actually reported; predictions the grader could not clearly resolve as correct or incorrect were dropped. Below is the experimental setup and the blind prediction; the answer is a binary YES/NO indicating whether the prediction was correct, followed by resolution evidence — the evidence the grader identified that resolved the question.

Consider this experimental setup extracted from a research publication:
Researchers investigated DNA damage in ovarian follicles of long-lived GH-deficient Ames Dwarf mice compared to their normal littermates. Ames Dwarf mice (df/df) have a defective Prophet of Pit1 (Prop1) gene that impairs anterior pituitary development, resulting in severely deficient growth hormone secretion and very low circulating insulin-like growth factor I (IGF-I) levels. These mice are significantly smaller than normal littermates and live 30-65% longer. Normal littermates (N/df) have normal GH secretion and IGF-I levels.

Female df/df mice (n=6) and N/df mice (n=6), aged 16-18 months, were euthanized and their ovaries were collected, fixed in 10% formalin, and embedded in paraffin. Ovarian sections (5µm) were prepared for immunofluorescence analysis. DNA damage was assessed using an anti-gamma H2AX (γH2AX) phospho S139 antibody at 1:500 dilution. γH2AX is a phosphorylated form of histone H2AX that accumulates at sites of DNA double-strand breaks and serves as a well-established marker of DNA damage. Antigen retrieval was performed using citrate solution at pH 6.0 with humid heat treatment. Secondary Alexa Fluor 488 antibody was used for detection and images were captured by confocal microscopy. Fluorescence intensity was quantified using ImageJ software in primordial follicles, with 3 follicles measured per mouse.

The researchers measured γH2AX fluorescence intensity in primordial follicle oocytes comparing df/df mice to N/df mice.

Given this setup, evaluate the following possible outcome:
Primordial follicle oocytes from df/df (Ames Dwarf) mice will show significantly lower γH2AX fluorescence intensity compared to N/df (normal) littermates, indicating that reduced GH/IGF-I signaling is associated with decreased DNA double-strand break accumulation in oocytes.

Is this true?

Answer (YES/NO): YES